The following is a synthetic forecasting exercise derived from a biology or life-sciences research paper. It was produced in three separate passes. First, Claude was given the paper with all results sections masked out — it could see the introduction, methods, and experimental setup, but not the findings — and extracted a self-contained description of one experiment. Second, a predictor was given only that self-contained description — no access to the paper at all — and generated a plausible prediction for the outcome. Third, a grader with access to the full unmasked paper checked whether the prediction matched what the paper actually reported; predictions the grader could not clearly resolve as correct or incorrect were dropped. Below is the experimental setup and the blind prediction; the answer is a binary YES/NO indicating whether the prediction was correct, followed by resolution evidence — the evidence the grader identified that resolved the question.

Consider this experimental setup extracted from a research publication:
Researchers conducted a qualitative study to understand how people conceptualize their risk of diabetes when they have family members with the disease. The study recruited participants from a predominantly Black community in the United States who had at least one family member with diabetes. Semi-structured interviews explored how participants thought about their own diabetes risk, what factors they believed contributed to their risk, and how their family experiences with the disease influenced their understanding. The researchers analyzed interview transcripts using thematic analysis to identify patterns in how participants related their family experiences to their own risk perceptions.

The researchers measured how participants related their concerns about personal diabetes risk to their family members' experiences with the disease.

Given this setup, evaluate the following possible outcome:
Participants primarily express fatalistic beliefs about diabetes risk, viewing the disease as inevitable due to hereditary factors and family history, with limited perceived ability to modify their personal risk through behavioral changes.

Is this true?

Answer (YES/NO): NO